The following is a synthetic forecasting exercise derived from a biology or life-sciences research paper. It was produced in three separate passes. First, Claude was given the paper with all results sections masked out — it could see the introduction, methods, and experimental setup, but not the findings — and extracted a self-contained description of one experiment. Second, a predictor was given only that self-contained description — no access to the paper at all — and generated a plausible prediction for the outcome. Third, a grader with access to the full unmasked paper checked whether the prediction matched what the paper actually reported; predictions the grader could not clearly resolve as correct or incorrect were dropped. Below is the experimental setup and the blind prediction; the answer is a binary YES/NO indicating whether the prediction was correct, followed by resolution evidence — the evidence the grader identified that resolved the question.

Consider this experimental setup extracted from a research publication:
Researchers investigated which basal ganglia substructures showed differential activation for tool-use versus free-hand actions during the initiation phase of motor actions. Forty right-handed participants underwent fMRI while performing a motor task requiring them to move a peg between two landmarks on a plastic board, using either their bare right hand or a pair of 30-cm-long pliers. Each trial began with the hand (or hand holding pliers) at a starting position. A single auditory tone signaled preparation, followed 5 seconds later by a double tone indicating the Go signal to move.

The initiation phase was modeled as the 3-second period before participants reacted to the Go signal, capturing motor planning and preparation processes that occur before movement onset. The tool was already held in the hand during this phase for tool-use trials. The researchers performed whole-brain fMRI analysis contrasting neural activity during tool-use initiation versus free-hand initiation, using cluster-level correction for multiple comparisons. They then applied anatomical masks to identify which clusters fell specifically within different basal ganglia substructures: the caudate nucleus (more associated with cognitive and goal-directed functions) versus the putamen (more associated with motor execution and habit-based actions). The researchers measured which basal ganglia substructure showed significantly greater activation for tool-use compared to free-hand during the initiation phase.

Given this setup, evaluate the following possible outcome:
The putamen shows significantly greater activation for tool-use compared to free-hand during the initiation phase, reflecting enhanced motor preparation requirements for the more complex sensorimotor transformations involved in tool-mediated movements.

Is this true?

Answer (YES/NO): YES